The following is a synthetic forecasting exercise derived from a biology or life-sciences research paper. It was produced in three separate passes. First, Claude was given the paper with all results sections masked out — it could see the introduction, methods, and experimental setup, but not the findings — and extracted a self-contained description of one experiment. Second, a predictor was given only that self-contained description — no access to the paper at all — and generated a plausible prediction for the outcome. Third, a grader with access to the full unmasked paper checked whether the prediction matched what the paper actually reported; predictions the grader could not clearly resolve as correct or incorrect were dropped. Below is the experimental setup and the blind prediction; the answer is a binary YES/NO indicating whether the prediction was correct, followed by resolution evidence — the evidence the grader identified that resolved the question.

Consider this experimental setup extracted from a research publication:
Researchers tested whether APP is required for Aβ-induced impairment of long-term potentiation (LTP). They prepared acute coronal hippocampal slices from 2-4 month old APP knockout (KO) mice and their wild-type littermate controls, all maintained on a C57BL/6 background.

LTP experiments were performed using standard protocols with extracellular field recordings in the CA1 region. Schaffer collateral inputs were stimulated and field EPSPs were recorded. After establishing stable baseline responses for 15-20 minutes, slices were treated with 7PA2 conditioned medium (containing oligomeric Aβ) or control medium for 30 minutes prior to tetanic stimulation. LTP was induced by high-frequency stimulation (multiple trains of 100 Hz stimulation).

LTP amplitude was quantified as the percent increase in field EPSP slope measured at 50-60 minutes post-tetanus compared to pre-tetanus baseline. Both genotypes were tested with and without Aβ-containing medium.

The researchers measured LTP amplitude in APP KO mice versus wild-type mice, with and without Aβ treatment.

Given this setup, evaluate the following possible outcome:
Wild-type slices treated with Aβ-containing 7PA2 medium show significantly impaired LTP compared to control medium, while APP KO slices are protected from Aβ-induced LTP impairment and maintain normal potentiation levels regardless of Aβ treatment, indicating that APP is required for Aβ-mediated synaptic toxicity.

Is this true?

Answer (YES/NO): YES